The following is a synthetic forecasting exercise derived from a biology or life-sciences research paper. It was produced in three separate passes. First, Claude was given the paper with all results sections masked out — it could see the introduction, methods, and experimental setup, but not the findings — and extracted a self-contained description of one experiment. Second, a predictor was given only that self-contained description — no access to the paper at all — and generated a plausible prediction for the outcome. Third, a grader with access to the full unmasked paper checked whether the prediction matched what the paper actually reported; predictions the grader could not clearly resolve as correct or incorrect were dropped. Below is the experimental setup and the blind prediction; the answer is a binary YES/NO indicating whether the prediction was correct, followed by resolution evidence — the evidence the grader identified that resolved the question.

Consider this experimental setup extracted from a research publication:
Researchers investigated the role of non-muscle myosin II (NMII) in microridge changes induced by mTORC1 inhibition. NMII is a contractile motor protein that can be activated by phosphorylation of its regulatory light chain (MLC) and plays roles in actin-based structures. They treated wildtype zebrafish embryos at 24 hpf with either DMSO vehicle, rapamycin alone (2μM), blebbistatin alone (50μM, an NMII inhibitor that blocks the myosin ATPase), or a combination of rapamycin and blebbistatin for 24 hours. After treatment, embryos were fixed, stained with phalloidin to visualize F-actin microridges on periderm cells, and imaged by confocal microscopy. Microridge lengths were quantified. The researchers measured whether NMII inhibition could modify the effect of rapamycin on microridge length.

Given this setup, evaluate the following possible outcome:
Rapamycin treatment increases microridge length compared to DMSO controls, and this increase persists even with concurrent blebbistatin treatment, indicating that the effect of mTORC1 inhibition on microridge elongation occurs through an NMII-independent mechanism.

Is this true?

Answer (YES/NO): NO